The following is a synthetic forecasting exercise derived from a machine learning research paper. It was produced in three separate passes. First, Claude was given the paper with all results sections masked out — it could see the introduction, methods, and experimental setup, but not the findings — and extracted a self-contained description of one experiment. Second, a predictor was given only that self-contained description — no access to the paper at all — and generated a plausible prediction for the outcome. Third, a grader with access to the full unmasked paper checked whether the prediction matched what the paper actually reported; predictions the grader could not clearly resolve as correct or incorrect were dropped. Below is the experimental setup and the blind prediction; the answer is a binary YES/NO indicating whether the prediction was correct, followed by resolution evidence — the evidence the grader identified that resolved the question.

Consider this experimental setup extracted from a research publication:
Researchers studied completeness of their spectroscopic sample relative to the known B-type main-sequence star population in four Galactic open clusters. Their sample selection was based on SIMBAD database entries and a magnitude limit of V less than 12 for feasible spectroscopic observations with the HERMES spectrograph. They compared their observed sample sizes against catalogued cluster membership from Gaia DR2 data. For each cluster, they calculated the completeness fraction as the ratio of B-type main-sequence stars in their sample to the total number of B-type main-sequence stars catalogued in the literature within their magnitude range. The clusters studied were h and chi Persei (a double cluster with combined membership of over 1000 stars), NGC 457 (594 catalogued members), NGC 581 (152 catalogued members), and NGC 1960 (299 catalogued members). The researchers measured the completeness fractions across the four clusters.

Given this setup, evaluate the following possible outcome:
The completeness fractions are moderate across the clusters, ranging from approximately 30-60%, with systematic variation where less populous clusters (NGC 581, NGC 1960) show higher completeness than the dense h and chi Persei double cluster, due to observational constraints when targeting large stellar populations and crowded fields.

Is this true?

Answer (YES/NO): NO